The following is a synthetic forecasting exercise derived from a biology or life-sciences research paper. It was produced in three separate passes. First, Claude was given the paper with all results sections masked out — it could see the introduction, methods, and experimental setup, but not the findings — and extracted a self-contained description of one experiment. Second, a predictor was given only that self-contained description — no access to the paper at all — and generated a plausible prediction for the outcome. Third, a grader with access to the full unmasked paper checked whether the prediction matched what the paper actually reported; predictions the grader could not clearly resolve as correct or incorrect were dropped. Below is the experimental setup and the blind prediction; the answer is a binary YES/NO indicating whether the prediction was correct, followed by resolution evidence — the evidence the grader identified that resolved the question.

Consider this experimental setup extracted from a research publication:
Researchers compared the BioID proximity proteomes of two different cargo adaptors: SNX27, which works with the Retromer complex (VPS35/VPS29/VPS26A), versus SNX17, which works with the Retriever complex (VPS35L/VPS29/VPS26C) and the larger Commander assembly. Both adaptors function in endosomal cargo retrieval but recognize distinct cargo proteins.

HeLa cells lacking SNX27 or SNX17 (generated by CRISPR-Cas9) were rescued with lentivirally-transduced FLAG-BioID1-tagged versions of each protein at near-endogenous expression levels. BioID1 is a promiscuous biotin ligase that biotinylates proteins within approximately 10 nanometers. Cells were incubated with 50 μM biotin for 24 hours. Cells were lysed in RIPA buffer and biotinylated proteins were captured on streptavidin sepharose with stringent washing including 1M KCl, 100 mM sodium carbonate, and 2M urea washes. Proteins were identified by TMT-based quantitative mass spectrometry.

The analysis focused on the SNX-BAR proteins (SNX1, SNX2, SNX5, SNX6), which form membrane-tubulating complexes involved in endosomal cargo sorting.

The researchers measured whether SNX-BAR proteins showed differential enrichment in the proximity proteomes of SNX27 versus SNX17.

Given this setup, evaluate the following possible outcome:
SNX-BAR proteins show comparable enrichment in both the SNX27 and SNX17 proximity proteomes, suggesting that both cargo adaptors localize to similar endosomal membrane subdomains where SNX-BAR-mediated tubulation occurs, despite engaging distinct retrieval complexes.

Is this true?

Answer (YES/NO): NO